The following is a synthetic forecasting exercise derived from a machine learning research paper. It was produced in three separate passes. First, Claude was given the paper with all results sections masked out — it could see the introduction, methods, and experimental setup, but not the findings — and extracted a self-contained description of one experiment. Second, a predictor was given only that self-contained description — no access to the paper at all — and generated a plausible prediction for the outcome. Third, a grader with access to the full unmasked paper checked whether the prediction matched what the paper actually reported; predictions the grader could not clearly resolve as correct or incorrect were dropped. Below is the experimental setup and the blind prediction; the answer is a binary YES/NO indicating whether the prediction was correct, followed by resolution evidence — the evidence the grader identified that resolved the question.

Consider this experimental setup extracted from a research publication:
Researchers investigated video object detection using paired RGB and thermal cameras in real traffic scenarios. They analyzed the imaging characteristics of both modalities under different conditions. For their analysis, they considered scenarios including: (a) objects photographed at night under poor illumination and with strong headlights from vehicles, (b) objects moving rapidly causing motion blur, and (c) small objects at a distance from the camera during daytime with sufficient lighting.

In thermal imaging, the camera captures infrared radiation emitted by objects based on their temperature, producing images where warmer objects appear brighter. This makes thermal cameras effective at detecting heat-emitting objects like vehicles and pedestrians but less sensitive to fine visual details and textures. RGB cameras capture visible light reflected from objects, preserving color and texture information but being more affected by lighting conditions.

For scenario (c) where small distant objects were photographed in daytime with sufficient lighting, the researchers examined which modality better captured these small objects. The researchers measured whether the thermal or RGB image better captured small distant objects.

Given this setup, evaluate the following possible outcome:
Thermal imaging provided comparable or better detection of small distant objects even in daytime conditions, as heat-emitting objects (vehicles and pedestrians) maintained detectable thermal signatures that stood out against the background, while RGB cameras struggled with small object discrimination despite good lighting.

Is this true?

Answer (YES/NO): NO